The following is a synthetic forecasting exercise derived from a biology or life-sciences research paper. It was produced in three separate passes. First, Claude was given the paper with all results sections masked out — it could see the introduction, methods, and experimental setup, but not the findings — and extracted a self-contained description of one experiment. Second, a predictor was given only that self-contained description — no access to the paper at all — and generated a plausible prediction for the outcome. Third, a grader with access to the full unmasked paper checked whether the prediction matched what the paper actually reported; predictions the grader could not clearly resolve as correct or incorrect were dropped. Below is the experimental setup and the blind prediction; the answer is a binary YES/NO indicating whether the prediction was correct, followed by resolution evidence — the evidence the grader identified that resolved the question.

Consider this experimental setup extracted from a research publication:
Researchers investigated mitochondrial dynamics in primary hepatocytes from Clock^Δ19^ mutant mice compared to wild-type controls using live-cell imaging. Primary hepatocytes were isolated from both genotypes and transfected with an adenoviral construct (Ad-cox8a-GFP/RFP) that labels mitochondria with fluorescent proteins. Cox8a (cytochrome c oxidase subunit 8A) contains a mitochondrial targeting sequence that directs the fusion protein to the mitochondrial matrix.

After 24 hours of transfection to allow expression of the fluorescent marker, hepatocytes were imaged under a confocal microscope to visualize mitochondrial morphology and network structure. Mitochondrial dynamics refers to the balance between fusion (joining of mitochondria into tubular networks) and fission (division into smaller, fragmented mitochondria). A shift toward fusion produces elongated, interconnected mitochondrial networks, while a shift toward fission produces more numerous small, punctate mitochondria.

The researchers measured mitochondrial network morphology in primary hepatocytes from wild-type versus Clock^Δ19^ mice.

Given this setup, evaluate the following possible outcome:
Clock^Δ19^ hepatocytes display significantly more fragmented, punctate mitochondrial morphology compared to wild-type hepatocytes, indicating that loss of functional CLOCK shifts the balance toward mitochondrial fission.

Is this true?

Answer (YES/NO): YES